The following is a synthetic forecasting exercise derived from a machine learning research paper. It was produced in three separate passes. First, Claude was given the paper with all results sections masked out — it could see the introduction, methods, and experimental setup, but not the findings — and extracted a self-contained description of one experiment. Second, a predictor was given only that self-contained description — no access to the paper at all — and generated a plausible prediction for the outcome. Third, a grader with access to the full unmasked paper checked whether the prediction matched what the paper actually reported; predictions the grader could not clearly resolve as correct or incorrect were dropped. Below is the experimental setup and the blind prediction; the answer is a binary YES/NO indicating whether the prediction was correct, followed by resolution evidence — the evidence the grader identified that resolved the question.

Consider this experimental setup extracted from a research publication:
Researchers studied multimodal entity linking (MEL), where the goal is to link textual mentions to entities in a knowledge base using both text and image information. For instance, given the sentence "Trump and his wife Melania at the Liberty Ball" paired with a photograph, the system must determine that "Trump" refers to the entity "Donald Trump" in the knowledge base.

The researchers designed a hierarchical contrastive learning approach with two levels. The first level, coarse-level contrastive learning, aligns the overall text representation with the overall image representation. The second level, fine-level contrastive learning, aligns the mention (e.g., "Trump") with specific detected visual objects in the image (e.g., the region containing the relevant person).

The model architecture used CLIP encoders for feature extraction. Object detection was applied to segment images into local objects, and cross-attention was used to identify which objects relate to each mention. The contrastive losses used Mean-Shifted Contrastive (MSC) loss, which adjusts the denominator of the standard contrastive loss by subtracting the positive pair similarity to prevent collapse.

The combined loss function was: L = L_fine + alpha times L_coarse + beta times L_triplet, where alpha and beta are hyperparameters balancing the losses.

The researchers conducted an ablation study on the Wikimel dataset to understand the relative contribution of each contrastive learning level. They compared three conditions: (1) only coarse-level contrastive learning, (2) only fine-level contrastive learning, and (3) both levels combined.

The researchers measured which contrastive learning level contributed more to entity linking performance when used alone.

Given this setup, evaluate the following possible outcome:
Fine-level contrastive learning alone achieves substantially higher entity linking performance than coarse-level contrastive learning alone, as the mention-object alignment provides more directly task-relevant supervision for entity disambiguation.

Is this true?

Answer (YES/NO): NO